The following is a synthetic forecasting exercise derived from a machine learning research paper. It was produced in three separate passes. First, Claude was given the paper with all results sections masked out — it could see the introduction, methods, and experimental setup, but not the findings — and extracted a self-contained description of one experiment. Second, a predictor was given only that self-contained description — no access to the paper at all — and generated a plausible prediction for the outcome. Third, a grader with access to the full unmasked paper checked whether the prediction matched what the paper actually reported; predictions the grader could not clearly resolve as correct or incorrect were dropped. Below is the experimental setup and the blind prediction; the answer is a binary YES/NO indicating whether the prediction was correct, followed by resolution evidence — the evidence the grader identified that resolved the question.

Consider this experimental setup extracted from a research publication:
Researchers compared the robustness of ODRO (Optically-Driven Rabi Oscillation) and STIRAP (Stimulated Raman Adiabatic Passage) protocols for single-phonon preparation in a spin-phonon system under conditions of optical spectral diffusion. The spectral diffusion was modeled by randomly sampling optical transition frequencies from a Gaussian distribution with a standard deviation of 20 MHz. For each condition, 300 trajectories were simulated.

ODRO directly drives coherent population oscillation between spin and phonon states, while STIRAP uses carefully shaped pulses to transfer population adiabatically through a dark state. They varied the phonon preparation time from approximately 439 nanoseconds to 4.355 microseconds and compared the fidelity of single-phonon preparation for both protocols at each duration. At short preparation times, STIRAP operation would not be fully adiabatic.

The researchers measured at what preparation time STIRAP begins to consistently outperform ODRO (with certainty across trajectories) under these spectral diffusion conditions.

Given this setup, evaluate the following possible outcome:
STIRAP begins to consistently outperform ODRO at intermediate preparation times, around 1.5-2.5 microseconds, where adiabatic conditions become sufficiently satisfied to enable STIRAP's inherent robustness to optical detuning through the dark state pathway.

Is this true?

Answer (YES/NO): YES